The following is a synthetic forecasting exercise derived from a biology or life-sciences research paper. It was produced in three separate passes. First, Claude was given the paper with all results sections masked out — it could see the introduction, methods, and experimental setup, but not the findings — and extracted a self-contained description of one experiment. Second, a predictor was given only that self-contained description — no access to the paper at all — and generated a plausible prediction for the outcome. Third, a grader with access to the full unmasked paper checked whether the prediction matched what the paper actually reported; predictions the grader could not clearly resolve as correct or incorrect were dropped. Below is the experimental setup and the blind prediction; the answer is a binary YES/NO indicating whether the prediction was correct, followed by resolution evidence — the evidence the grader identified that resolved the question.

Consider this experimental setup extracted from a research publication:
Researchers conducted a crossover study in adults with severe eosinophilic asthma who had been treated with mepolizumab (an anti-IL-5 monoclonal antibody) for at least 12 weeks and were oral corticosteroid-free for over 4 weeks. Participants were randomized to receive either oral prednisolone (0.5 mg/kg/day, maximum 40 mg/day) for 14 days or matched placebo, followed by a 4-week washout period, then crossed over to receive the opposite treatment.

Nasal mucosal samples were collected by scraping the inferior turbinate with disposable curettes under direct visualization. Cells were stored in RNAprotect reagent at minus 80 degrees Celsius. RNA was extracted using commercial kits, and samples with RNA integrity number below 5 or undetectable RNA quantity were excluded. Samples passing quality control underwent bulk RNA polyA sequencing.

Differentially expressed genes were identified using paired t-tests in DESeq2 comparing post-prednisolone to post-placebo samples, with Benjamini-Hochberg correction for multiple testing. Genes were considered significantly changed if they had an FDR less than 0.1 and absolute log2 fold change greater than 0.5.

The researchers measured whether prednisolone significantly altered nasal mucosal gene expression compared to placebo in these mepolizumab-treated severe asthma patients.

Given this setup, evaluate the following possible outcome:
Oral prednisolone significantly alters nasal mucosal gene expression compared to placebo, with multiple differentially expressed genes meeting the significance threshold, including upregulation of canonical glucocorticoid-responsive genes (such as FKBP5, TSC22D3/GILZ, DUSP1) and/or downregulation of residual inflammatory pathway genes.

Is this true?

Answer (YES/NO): YES